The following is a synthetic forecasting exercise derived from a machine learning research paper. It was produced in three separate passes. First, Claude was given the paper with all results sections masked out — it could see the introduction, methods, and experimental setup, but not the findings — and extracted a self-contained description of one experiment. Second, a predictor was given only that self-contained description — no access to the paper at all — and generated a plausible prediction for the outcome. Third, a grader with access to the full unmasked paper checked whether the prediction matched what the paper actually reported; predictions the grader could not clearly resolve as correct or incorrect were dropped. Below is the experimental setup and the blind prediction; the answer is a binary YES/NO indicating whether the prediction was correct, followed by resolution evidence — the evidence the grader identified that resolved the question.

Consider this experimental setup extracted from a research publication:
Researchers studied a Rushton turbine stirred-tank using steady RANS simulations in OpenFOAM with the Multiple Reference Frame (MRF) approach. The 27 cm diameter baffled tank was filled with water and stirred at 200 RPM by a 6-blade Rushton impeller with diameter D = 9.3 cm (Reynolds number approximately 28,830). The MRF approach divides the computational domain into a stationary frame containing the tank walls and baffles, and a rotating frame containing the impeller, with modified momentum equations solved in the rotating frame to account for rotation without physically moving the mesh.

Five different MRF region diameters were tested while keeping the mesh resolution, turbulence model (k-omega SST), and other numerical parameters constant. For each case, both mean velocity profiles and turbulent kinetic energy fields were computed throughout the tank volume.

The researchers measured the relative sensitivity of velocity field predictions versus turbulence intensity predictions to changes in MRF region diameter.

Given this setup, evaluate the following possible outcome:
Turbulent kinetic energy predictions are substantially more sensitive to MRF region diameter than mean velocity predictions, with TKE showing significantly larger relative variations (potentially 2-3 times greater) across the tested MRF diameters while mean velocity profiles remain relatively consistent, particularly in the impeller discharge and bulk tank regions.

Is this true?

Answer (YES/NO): YES